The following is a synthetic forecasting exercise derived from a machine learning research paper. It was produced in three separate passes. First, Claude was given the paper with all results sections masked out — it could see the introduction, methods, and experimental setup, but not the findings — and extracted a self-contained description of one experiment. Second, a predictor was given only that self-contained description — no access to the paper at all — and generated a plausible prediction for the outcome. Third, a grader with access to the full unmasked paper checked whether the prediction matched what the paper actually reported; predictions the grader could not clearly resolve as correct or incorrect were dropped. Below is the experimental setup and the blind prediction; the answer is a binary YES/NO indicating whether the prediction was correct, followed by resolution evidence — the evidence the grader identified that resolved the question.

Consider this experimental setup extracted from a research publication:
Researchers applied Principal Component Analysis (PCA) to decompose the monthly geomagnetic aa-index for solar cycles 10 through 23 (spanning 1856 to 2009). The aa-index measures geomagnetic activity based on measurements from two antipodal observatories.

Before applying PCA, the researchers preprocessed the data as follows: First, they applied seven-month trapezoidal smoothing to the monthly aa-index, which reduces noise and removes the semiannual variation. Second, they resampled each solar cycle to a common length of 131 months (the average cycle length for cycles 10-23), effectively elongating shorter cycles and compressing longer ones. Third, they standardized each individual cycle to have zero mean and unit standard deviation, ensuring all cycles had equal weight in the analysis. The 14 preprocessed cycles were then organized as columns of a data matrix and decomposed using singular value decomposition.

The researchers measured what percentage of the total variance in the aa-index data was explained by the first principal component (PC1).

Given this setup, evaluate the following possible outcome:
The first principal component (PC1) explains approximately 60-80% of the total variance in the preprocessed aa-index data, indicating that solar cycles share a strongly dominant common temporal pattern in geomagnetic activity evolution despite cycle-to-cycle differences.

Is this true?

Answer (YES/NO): NO